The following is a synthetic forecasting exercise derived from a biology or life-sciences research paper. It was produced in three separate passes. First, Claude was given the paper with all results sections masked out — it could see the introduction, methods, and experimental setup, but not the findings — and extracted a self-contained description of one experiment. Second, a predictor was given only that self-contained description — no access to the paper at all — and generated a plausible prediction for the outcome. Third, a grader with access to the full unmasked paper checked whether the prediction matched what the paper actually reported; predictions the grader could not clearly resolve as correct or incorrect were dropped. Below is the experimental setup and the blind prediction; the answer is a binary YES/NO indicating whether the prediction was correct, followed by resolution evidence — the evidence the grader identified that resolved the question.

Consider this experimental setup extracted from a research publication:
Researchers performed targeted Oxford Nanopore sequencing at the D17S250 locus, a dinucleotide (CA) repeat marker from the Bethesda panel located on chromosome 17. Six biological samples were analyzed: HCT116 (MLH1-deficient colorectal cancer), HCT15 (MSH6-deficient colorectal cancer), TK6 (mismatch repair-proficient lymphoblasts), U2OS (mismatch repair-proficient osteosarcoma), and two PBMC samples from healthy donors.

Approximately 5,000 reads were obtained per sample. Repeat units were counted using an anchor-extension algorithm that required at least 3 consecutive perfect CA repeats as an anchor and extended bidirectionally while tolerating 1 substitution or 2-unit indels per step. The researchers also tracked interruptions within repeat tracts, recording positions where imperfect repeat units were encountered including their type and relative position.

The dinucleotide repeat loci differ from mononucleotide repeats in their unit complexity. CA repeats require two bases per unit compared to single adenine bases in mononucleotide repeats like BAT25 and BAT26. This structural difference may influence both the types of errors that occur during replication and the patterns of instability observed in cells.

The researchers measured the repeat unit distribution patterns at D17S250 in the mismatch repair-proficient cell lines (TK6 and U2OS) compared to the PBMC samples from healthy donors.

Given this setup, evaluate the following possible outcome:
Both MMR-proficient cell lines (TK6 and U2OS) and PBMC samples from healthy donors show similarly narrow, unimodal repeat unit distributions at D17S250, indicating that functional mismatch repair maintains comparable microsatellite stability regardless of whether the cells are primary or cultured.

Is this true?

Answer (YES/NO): NO